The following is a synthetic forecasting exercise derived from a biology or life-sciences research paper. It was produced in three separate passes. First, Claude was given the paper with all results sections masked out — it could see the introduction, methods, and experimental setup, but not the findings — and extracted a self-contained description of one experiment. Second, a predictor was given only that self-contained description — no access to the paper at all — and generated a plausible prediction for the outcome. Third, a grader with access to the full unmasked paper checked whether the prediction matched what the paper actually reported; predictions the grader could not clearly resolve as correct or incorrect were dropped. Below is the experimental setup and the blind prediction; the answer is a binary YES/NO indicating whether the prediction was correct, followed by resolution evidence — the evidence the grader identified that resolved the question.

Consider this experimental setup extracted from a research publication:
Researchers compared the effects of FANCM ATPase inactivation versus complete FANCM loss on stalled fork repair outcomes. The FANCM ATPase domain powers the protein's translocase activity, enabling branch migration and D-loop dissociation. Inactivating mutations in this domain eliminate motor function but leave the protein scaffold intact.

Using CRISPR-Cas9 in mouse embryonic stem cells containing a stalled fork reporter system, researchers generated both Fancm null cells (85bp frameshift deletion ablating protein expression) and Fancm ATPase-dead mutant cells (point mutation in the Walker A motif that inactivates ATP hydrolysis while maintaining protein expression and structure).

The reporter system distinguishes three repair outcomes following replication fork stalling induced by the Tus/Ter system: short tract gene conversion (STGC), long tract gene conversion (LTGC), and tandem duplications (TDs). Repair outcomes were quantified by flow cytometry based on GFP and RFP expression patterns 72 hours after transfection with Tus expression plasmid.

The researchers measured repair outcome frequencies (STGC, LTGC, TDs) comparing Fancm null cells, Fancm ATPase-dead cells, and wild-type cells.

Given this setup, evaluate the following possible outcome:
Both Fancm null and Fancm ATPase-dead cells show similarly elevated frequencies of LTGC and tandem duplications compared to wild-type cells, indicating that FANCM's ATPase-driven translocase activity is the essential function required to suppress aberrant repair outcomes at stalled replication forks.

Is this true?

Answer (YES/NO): YES